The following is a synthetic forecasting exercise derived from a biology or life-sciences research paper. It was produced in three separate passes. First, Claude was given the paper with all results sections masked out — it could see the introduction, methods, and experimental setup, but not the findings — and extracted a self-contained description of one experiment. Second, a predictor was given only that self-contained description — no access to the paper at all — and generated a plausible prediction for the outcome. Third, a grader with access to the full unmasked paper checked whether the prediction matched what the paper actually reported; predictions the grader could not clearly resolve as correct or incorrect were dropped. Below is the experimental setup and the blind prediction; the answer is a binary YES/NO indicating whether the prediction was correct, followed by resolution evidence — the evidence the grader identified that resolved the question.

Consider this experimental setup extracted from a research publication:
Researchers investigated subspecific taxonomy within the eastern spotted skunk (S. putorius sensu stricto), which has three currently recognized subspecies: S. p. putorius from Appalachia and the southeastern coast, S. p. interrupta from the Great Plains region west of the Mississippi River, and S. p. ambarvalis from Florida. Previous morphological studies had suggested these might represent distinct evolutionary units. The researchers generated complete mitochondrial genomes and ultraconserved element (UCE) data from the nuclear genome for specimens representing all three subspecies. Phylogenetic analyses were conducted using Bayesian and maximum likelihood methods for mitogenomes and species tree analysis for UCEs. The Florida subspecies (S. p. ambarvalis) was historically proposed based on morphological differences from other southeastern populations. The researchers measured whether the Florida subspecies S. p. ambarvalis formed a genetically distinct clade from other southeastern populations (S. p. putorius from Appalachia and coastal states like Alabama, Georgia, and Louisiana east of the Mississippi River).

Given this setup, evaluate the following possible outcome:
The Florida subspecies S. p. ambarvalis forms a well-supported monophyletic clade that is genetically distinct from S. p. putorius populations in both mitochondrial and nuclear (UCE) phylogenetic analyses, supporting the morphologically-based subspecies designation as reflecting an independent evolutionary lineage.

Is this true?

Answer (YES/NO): NO